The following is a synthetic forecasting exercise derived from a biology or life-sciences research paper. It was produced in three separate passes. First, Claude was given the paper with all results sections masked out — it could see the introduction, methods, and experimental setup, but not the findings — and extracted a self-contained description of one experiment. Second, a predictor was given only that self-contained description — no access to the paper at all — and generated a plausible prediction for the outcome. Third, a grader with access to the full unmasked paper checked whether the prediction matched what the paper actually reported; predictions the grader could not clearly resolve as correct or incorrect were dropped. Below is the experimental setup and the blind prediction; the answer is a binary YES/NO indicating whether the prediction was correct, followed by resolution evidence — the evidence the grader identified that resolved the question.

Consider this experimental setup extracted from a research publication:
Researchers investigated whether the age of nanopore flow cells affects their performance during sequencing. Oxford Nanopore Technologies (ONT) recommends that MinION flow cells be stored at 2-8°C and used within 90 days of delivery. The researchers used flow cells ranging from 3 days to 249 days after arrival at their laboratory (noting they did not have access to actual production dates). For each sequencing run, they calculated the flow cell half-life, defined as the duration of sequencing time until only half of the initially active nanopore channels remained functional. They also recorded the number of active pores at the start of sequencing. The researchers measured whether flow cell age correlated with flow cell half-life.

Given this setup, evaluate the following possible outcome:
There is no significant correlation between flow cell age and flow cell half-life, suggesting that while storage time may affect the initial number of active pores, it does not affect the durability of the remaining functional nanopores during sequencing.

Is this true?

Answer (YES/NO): YES